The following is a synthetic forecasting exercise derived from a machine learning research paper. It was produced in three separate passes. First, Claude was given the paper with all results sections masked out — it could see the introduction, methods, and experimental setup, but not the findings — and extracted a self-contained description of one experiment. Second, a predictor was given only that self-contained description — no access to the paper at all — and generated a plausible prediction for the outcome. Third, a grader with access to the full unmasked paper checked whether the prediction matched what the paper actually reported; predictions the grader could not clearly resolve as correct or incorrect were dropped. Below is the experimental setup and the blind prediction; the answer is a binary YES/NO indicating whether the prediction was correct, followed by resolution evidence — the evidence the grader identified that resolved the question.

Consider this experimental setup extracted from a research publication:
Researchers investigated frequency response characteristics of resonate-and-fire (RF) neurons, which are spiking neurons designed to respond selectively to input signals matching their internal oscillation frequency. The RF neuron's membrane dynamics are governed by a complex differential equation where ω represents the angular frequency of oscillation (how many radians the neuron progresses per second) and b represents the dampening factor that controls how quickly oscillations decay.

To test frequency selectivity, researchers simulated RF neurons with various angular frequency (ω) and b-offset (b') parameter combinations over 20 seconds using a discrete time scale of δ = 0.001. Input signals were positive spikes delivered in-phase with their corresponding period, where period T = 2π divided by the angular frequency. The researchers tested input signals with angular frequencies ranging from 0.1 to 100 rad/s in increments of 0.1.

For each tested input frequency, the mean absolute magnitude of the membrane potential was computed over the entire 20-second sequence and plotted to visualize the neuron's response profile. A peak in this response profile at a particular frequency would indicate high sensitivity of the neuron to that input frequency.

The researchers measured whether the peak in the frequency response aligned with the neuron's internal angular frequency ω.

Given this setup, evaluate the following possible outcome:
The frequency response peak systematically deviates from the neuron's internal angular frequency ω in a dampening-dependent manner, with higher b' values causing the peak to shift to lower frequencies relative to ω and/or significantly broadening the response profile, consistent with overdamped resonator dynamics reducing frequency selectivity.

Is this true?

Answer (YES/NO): NO